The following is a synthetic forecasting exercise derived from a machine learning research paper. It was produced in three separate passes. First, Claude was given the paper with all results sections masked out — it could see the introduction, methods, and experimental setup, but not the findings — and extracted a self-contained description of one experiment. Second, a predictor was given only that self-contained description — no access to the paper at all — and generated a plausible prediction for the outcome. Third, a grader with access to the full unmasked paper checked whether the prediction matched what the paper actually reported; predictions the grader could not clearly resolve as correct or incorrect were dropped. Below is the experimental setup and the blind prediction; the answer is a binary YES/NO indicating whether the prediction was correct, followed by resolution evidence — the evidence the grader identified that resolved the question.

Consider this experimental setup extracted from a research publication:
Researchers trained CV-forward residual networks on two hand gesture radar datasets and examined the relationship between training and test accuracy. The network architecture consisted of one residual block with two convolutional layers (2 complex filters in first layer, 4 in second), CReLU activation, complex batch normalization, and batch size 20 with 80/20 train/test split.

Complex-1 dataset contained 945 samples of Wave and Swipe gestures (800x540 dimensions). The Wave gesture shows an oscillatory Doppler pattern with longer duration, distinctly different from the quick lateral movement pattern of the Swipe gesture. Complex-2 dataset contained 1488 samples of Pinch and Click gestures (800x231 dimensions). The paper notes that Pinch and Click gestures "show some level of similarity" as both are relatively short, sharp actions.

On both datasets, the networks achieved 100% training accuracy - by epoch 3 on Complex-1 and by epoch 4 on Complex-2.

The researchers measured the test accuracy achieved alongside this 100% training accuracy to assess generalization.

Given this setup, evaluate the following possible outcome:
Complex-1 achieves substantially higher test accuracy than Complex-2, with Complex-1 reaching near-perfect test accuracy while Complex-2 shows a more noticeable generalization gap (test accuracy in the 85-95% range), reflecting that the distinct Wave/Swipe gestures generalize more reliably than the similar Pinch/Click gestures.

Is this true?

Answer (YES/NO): YES